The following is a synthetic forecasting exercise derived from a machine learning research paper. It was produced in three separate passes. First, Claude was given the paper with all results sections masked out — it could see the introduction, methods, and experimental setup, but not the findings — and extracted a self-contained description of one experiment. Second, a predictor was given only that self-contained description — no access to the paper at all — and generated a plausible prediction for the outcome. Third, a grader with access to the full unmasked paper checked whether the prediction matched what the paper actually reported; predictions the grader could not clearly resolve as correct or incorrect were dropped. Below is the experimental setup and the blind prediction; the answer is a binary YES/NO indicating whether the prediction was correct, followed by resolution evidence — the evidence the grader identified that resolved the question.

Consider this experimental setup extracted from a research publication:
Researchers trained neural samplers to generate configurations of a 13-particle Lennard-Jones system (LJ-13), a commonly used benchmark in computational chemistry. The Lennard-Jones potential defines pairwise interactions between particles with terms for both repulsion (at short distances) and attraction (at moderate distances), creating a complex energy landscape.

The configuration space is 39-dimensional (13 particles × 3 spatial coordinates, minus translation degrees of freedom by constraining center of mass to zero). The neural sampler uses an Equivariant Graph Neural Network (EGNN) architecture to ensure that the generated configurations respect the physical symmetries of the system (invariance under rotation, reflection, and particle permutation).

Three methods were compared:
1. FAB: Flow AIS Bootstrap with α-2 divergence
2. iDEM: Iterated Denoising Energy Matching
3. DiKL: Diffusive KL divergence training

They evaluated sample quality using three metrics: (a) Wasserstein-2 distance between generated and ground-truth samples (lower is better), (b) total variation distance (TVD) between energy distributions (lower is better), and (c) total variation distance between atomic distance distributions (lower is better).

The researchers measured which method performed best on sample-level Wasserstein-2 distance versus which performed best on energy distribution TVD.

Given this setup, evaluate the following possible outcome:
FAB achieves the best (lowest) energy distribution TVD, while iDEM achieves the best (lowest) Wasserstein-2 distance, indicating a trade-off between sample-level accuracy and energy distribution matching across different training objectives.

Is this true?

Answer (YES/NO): NO